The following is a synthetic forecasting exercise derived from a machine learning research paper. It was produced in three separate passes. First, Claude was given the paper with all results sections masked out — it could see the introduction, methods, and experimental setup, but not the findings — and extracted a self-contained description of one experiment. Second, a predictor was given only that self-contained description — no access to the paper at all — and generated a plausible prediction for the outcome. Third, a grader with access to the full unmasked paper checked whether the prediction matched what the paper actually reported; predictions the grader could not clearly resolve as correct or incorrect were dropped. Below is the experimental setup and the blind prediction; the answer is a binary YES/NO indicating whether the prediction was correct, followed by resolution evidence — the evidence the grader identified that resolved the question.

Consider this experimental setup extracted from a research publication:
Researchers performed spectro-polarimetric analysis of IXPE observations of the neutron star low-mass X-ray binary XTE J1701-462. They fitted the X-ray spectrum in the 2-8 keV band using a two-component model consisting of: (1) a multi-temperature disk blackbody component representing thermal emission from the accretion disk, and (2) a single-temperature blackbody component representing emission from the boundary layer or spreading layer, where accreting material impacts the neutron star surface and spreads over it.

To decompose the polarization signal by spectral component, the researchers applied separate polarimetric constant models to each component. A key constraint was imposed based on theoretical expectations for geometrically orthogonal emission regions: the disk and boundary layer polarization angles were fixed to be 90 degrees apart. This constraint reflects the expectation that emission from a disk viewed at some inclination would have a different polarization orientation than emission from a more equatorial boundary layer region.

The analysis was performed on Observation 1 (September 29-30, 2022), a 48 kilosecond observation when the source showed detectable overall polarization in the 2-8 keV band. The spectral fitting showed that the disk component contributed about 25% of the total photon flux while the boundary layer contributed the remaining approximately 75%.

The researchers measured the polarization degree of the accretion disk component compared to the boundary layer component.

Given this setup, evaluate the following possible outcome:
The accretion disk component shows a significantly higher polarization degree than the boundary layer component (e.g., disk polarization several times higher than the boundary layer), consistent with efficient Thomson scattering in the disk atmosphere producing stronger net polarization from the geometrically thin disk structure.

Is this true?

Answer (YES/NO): NO